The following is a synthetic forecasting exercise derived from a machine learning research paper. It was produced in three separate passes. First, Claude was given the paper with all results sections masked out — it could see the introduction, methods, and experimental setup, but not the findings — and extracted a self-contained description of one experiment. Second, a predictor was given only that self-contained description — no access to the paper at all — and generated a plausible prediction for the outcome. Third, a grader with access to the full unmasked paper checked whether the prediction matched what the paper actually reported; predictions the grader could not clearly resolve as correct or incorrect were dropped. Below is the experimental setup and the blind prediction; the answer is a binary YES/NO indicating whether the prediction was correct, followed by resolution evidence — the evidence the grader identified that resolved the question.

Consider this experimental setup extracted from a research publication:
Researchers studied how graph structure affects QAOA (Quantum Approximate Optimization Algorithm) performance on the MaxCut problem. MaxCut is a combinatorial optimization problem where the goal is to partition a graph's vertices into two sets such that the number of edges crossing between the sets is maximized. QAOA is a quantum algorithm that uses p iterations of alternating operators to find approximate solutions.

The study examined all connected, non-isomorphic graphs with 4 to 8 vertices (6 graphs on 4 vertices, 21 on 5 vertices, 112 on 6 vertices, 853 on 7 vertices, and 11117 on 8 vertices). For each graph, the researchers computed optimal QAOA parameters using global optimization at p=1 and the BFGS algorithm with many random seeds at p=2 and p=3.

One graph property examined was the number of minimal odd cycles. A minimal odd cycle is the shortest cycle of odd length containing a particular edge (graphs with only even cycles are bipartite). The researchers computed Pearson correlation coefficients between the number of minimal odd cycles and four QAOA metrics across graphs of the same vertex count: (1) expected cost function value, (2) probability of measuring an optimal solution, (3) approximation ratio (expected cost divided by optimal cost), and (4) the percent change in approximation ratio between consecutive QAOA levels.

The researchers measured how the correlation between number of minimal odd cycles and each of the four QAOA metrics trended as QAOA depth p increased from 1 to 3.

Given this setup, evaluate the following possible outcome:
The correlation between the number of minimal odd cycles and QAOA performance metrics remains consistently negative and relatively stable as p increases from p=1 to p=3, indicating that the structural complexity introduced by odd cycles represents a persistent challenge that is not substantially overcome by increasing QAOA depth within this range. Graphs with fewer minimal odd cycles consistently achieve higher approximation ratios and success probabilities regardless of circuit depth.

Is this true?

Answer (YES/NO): NO